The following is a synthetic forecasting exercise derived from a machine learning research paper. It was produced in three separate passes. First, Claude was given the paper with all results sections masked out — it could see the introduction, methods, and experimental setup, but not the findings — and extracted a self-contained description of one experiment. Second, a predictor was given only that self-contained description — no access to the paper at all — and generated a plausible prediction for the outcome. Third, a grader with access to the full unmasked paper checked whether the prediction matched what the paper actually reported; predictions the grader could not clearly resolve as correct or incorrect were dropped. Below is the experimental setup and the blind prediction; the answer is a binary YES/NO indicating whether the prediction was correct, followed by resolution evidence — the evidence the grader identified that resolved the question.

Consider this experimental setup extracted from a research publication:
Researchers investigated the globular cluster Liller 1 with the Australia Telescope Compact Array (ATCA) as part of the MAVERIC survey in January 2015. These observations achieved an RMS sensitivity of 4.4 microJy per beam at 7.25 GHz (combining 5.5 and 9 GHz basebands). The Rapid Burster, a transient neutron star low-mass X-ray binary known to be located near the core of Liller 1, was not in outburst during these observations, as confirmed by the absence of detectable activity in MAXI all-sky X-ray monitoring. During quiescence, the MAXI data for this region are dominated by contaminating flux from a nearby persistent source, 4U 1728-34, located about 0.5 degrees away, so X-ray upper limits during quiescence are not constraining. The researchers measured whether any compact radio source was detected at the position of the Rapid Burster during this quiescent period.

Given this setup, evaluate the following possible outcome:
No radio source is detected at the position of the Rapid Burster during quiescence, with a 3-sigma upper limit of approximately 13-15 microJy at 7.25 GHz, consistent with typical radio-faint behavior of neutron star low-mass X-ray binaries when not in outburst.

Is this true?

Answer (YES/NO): YES